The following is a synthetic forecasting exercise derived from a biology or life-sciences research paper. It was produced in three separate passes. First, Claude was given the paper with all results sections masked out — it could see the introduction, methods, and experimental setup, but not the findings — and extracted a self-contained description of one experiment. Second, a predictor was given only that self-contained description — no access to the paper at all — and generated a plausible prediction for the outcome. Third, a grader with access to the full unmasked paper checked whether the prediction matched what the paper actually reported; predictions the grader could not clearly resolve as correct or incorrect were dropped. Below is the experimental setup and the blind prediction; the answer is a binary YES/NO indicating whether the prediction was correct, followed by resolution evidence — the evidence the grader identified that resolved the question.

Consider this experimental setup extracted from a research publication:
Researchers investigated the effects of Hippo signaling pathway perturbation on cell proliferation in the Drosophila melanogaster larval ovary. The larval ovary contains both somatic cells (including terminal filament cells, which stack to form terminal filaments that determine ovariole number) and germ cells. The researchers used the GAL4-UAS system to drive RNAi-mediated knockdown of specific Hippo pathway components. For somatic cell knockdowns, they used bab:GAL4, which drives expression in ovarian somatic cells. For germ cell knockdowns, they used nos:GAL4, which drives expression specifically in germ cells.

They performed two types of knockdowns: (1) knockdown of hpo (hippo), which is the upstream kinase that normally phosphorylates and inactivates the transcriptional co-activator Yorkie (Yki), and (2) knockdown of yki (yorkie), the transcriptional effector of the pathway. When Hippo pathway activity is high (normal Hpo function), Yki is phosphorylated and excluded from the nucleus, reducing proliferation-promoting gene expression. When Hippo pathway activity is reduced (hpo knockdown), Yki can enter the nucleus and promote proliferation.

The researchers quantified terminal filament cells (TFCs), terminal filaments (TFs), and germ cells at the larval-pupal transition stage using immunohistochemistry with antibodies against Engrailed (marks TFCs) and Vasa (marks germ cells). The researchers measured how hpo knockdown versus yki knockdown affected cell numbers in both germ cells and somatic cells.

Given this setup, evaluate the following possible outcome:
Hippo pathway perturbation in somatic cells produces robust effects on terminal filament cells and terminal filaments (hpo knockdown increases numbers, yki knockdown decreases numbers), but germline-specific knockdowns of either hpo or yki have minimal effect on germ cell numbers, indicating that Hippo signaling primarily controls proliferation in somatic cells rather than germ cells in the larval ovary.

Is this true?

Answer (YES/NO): NO